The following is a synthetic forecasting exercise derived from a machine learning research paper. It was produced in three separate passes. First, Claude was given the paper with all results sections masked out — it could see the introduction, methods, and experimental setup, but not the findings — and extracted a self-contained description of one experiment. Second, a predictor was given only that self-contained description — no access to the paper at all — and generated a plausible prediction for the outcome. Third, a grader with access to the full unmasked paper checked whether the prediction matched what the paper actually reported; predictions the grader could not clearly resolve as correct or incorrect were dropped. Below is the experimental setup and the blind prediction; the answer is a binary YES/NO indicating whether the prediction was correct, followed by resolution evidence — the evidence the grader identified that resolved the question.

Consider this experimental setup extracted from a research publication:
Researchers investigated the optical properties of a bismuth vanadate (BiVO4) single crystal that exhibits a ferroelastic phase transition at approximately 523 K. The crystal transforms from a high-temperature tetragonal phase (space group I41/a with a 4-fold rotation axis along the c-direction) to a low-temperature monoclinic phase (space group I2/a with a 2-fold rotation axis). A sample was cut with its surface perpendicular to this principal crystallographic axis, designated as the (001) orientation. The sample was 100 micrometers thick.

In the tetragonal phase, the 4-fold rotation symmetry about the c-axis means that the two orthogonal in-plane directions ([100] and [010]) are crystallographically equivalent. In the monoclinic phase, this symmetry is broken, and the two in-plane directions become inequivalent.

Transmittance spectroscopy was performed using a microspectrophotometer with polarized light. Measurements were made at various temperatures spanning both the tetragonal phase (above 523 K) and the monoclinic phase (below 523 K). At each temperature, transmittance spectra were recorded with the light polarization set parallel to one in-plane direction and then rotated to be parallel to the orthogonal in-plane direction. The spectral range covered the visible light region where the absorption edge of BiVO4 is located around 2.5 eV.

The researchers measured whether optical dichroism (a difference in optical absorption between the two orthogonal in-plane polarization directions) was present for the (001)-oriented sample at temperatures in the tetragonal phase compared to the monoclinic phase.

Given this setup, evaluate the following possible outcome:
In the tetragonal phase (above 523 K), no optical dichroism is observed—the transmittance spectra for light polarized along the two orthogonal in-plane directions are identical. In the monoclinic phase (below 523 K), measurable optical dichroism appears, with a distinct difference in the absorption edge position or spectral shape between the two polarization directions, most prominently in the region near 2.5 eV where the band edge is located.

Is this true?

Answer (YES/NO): YES